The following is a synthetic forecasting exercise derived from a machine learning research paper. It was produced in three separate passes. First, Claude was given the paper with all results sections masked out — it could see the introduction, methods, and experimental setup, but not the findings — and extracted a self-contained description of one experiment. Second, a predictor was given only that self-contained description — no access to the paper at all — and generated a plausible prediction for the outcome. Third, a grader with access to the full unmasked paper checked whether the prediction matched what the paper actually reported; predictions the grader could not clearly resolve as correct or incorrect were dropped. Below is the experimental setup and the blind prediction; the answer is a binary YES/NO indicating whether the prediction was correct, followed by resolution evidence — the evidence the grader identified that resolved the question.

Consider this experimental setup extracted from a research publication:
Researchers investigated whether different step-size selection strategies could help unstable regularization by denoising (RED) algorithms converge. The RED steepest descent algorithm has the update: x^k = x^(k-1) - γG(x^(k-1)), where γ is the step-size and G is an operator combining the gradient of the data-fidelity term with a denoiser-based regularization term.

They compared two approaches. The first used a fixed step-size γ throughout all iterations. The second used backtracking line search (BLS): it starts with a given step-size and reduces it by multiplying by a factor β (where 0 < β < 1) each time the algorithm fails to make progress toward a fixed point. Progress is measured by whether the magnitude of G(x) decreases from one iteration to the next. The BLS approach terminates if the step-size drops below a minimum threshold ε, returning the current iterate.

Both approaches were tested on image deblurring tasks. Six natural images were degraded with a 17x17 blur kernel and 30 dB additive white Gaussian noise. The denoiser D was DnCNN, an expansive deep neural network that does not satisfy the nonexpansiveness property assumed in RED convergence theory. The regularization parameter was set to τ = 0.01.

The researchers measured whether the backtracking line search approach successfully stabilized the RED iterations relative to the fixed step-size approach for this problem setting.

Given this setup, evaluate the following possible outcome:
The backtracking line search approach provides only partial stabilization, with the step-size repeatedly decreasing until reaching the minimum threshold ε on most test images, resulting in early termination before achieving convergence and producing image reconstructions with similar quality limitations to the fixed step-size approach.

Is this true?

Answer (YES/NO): NO